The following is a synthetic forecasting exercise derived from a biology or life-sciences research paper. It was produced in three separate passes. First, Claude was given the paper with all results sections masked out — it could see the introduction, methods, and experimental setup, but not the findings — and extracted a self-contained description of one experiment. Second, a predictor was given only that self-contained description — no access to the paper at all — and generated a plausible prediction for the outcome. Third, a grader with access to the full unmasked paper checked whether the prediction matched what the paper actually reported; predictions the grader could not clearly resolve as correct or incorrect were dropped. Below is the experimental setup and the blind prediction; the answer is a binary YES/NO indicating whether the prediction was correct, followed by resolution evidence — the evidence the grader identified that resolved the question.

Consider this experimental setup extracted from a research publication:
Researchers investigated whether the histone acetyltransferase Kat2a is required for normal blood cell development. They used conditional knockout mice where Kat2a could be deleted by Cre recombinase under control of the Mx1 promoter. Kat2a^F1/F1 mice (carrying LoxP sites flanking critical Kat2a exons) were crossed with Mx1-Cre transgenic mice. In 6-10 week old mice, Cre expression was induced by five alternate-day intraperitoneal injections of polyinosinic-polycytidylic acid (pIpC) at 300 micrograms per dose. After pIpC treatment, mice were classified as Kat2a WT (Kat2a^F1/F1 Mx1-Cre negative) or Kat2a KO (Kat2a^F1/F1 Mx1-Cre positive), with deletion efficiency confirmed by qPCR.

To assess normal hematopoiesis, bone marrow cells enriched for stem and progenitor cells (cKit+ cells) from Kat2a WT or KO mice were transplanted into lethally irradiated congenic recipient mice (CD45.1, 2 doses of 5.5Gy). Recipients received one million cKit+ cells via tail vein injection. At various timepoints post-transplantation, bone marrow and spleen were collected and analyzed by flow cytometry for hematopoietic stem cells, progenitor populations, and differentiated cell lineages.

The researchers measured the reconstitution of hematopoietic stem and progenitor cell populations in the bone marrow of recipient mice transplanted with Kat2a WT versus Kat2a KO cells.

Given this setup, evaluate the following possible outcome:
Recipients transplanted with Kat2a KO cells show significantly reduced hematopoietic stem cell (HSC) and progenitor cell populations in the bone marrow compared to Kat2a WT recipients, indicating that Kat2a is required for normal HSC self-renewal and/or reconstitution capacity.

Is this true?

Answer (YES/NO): NO